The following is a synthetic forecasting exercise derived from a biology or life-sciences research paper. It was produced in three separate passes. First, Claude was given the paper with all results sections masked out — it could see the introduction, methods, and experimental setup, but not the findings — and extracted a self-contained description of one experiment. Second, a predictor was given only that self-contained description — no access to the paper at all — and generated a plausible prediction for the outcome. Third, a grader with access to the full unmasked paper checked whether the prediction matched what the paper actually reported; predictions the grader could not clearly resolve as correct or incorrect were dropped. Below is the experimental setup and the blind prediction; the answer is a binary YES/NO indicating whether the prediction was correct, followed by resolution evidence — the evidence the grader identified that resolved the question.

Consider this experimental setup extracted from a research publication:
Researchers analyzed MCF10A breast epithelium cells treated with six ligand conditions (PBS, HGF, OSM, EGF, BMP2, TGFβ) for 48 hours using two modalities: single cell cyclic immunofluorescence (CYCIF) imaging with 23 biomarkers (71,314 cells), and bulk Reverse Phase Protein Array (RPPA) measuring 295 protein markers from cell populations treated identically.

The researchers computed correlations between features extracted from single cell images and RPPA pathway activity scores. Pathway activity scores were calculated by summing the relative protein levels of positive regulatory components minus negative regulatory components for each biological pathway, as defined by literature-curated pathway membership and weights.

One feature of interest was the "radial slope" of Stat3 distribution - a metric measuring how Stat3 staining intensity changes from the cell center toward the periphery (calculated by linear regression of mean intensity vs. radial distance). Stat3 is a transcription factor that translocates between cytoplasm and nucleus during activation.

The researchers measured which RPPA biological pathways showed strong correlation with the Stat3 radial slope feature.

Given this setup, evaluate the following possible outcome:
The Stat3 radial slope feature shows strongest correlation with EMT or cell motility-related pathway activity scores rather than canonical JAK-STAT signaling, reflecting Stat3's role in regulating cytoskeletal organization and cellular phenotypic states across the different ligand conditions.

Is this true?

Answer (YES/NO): YES